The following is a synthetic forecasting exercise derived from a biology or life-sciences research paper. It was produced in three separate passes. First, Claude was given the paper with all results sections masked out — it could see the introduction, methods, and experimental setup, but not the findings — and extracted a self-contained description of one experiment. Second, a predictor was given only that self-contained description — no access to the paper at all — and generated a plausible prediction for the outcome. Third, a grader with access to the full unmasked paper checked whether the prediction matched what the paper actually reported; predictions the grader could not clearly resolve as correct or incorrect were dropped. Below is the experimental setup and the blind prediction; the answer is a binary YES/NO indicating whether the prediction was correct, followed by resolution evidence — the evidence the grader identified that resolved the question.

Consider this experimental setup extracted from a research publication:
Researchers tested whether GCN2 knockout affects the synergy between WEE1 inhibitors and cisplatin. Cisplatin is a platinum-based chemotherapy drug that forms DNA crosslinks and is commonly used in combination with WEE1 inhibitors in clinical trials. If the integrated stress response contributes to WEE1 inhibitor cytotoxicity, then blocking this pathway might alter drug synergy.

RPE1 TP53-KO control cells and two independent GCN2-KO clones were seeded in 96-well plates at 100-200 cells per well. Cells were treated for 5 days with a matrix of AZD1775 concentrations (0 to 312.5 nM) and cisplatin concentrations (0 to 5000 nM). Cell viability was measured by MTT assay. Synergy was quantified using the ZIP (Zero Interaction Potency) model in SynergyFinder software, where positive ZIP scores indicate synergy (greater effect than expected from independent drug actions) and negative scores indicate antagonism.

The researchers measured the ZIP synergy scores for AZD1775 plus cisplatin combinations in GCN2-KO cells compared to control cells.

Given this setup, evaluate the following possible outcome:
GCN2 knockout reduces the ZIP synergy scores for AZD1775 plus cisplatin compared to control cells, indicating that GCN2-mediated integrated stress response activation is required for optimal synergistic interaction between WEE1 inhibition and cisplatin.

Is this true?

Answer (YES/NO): NO